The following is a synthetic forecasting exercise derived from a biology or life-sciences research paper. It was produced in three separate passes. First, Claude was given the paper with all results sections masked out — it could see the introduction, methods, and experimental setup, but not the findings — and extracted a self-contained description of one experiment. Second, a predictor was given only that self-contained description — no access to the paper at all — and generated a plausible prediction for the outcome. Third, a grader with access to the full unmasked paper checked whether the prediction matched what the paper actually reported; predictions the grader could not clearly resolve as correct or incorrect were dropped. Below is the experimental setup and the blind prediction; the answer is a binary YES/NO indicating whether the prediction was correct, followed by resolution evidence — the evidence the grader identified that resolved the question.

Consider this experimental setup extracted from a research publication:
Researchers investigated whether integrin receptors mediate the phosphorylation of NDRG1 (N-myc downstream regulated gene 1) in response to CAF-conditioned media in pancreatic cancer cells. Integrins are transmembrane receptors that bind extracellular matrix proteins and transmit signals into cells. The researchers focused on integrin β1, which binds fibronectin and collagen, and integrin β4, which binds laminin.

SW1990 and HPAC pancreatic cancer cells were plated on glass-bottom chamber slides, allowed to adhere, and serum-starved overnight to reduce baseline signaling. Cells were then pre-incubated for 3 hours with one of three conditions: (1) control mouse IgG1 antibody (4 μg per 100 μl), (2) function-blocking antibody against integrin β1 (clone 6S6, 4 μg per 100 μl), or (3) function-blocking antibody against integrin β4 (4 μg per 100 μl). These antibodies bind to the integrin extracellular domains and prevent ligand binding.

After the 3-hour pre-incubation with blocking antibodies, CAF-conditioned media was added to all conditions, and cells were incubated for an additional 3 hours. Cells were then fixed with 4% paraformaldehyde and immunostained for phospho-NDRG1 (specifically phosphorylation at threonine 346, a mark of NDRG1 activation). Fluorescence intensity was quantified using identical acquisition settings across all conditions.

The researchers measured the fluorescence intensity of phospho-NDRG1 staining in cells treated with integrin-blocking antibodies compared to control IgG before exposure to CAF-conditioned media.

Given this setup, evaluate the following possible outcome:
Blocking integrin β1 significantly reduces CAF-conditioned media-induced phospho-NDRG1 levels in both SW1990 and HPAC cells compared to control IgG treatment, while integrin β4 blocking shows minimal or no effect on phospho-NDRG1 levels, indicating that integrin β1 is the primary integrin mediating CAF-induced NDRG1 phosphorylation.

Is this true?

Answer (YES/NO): NO